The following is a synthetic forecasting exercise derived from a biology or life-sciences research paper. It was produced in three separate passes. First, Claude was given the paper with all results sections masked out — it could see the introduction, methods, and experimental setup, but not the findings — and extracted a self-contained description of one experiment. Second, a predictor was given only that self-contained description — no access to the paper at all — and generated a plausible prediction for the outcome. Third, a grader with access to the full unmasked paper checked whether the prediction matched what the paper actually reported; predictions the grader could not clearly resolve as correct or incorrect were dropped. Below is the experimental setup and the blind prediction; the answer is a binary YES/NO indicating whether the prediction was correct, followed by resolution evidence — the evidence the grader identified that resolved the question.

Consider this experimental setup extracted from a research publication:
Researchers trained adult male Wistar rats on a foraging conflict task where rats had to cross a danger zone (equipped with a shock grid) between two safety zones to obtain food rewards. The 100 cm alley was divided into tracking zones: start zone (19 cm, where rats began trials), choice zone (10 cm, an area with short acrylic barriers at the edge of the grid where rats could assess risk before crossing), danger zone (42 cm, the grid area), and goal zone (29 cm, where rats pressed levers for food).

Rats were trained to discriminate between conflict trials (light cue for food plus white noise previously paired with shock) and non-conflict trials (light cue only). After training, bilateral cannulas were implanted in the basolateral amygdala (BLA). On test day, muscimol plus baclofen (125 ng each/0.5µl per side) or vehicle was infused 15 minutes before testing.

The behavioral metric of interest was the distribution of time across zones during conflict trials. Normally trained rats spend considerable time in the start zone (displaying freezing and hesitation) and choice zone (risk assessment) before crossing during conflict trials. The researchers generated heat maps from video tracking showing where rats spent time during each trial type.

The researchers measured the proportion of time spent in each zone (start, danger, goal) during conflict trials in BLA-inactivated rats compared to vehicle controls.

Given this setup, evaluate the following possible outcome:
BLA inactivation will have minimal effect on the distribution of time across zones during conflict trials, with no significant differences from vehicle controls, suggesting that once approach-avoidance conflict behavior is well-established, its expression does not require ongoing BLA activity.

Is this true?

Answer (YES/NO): NO